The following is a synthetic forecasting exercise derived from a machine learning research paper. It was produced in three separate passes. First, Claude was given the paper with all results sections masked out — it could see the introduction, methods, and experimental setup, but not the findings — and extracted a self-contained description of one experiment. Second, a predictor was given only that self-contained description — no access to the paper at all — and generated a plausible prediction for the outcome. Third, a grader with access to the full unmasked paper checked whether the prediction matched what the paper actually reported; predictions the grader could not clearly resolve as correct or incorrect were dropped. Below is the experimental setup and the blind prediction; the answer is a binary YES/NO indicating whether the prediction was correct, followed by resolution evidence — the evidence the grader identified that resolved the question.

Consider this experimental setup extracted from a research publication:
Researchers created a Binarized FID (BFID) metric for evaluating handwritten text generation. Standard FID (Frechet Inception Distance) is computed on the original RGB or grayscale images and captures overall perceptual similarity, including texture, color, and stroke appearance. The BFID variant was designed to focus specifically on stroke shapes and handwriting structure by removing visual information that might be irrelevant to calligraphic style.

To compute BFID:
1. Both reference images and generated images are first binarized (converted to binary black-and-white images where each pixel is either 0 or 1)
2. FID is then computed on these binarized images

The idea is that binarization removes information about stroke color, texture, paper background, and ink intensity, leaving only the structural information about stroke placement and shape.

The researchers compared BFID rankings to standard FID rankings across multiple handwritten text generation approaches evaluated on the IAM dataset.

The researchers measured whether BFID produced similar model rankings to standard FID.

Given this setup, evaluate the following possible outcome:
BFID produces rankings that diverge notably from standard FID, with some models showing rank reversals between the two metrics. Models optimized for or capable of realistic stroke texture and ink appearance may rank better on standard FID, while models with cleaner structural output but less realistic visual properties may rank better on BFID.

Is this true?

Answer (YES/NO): YES